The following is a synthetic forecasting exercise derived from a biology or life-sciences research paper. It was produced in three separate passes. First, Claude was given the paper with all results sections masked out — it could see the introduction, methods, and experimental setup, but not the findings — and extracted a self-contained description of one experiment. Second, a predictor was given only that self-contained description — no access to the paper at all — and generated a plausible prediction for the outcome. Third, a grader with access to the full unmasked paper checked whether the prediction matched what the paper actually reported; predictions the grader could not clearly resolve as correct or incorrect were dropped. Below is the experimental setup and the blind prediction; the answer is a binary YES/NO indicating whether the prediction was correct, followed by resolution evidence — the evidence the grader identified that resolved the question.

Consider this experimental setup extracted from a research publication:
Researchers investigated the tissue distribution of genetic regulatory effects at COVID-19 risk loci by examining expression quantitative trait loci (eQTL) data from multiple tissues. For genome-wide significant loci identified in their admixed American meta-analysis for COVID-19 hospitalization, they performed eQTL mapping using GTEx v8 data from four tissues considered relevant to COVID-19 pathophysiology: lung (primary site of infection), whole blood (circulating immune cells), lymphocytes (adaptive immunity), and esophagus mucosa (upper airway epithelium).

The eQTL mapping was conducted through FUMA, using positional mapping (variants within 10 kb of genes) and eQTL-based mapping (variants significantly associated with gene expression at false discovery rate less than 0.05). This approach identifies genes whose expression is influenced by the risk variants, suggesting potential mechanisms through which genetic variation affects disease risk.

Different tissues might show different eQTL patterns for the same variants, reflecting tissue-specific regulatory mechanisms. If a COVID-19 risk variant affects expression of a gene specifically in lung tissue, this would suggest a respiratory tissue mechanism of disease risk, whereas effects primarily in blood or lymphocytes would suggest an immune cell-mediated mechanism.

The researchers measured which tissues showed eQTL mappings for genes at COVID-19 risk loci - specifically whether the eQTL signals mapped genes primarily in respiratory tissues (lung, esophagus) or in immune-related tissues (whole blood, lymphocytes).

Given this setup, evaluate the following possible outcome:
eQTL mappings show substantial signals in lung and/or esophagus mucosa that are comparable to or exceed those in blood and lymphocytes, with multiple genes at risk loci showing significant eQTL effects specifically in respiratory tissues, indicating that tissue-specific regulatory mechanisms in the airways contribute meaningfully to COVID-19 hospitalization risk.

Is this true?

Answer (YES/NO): YES